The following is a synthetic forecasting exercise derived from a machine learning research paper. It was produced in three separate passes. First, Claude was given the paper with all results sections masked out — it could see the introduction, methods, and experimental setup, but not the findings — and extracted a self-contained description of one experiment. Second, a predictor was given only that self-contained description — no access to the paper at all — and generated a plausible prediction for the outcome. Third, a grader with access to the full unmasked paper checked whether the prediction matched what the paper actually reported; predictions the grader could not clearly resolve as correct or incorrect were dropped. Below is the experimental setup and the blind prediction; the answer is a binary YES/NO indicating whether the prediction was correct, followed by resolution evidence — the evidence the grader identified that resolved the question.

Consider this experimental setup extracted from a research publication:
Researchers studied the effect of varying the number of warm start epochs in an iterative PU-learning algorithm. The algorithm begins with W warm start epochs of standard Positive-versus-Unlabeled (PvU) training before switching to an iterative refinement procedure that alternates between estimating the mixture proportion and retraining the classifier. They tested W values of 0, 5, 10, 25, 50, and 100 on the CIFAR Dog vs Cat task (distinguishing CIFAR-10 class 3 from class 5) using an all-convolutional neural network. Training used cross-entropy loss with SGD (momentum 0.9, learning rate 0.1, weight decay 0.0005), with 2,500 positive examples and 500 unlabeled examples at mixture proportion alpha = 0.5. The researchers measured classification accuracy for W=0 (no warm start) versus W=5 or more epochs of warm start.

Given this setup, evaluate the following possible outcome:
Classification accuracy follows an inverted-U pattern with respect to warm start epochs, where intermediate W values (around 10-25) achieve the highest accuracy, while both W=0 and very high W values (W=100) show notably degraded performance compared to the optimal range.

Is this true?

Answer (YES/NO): NO